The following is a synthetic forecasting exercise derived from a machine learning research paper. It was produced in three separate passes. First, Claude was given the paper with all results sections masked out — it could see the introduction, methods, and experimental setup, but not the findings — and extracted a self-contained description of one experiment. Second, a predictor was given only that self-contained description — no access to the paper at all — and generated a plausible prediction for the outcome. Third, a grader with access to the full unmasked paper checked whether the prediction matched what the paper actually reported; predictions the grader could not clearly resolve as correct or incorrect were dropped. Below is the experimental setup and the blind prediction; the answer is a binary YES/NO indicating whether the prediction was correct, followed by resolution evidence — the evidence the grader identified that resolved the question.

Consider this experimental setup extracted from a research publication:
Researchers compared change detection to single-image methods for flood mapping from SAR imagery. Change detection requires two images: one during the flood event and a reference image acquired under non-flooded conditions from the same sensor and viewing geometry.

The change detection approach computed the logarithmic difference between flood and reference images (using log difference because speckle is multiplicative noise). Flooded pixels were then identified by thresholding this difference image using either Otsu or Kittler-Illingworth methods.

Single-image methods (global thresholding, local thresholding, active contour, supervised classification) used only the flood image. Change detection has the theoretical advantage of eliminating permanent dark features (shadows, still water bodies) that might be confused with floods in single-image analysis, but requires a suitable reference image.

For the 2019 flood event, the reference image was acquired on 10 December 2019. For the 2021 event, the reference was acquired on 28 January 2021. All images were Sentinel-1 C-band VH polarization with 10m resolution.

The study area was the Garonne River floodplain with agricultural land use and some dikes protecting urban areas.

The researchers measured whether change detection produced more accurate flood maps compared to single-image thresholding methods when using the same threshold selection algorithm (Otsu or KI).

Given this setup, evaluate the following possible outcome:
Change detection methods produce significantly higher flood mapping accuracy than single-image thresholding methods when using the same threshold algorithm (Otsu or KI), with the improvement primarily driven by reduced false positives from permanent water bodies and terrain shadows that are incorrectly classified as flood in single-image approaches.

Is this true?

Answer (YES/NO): NO